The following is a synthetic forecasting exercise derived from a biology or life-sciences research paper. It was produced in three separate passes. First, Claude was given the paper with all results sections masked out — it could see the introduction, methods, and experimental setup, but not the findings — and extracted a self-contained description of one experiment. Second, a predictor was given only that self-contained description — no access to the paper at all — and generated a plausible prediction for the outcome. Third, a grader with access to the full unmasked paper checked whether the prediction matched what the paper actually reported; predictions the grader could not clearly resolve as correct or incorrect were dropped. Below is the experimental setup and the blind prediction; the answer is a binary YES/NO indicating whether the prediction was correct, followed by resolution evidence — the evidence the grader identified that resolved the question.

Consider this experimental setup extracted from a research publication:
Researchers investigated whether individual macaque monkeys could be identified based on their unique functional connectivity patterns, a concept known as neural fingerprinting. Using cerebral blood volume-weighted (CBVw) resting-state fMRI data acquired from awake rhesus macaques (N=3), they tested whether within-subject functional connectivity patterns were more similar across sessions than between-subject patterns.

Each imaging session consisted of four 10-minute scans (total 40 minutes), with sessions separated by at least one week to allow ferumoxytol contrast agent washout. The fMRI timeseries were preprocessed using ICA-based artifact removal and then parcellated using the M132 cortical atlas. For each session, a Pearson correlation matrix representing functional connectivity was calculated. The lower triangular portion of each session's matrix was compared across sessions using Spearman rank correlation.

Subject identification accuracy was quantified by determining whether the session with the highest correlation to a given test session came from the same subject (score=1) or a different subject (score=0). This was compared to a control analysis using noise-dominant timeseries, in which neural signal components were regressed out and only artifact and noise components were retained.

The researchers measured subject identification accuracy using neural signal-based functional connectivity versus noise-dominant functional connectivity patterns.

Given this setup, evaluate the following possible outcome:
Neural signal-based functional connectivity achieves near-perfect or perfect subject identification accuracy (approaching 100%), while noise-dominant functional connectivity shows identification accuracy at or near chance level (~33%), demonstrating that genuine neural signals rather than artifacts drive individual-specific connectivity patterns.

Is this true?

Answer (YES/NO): NO